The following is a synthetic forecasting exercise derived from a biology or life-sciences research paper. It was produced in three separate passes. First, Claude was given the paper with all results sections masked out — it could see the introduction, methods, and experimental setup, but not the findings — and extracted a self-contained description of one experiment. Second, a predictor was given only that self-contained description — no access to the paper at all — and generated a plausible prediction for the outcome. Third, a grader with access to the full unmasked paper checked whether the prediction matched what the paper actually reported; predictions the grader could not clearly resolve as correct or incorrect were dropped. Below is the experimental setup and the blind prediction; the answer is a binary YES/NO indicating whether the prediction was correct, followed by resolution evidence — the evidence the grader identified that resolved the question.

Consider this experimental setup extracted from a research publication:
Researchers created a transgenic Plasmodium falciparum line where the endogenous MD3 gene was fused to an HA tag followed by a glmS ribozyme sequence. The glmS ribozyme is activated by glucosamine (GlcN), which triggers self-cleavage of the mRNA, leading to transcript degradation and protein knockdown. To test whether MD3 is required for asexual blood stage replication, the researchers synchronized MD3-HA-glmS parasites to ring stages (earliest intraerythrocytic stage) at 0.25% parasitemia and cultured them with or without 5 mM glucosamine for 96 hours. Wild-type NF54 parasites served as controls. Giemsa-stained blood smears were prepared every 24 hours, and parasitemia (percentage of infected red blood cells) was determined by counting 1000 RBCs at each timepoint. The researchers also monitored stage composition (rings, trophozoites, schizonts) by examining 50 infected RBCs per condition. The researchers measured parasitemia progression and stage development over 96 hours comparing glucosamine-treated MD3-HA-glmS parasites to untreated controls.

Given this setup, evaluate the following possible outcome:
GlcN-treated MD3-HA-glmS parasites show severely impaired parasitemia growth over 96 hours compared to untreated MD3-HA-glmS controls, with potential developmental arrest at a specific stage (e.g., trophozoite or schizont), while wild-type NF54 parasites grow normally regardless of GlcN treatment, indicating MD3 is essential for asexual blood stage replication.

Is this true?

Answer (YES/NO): NO